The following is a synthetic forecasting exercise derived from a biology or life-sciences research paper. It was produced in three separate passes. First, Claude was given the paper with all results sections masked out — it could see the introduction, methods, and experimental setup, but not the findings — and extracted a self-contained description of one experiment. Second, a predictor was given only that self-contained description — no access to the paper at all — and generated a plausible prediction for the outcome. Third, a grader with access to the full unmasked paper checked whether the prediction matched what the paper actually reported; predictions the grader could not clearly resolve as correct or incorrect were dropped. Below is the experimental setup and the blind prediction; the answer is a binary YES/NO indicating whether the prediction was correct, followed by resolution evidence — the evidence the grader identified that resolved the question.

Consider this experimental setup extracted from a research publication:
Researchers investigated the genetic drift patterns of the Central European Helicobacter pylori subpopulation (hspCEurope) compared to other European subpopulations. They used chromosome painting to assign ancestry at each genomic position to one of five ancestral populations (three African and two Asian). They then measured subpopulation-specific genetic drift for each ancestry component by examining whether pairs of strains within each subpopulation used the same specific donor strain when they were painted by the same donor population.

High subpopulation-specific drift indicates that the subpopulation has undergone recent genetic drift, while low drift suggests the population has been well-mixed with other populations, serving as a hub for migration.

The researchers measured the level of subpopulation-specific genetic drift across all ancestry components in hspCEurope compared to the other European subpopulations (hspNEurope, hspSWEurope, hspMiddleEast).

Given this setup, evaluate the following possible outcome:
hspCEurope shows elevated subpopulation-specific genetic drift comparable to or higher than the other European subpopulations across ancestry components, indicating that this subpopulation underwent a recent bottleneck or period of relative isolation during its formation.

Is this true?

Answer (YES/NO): NO